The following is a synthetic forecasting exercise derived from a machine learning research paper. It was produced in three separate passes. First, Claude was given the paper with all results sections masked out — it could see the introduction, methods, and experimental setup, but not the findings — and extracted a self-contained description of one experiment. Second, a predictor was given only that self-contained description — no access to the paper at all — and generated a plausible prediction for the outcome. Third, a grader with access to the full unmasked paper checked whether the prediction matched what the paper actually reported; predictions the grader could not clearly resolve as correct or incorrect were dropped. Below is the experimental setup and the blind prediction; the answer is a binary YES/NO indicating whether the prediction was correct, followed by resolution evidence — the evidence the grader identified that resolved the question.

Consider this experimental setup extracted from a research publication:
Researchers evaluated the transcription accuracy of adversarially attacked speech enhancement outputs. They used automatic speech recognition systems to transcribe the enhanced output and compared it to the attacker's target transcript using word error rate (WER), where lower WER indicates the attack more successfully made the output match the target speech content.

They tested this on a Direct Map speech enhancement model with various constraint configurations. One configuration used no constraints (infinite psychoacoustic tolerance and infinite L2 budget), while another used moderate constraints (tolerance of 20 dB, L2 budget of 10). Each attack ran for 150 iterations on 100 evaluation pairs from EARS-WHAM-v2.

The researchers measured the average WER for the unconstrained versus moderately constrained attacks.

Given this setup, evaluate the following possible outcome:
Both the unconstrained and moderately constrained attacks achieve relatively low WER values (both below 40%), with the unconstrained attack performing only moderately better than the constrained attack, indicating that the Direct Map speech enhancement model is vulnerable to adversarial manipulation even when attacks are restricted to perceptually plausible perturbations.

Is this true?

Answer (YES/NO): NO